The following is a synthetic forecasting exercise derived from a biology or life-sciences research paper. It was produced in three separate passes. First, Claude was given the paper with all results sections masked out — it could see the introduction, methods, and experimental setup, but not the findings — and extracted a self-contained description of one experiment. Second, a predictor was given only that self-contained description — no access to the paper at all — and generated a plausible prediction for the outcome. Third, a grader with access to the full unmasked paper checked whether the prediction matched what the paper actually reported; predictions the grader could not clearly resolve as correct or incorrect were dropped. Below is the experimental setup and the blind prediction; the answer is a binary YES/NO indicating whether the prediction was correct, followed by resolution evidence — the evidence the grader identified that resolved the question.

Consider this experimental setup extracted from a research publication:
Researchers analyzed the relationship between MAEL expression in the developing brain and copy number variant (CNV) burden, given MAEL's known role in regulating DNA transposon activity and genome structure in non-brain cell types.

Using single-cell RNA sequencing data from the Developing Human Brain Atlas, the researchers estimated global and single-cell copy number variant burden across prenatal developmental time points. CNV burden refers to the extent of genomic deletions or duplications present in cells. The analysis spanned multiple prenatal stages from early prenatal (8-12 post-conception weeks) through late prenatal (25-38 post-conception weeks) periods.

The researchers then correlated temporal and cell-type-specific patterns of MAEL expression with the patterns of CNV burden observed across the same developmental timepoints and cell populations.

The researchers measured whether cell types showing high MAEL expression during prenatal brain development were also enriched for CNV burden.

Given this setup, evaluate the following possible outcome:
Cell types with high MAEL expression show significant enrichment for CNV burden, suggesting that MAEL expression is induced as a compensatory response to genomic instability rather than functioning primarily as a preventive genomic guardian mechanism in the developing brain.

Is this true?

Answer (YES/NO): YES